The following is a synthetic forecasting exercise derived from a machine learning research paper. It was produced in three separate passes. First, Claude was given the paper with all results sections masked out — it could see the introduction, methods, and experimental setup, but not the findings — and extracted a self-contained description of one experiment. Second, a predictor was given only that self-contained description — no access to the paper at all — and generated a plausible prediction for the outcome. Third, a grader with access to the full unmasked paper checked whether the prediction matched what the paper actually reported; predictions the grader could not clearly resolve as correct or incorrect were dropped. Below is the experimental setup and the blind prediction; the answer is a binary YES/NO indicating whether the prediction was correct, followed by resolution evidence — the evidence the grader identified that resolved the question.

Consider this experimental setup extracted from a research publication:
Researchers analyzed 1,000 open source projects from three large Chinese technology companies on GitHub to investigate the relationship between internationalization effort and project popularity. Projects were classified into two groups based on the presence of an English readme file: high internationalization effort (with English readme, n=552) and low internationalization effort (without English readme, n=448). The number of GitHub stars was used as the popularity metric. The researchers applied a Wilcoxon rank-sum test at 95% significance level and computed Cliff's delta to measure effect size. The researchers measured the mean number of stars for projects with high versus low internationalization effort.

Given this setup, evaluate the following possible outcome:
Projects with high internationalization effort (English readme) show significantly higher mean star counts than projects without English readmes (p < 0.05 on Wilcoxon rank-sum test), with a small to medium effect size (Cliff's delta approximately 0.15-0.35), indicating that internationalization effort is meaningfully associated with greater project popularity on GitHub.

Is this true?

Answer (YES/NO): YES